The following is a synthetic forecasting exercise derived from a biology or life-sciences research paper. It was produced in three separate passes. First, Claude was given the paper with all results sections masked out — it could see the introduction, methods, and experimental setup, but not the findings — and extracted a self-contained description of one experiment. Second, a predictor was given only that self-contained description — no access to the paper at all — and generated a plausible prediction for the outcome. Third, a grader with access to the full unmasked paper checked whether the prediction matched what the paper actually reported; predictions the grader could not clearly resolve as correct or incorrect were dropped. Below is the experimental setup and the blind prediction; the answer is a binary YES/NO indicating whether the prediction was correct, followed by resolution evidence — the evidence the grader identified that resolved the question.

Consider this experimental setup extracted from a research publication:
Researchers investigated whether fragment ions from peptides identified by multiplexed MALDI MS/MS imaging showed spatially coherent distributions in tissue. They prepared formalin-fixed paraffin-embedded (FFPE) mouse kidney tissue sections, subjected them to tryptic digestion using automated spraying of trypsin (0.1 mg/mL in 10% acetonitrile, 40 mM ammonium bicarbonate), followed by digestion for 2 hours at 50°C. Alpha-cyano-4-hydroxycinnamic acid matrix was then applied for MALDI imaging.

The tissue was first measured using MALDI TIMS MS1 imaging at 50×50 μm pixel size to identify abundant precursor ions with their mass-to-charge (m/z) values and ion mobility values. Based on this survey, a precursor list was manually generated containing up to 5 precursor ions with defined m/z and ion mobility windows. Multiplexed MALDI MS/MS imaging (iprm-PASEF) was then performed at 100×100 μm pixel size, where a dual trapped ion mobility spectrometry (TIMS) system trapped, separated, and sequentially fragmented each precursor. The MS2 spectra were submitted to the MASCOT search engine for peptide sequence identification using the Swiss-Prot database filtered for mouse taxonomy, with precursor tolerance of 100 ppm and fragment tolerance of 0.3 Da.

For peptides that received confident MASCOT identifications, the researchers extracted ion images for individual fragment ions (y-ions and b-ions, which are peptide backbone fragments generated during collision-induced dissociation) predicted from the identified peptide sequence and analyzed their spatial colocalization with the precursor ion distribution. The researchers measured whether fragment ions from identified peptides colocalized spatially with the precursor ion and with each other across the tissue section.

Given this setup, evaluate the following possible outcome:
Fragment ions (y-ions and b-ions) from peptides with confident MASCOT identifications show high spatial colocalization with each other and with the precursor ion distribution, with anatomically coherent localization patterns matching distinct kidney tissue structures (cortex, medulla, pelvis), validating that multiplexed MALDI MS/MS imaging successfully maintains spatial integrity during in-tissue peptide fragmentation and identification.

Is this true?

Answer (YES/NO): NO